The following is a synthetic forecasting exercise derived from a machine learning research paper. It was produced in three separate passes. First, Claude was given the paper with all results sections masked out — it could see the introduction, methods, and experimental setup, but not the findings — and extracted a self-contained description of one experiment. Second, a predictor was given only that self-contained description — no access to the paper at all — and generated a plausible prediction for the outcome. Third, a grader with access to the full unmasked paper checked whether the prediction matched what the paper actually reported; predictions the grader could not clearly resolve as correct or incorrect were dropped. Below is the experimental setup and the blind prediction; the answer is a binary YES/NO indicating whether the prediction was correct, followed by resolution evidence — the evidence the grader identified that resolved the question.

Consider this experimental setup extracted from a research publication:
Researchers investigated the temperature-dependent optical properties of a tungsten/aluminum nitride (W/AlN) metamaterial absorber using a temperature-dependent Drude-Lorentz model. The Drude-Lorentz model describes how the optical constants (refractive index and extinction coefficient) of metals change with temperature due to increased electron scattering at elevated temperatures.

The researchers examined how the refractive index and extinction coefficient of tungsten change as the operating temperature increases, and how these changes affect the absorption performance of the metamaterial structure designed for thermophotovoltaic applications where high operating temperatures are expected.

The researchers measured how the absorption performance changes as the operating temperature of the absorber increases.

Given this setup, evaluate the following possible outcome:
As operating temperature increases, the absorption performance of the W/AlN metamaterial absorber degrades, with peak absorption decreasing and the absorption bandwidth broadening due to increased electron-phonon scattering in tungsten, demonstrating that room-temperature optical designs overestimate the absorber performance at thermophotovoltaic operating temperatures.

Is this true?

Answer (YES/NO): NO